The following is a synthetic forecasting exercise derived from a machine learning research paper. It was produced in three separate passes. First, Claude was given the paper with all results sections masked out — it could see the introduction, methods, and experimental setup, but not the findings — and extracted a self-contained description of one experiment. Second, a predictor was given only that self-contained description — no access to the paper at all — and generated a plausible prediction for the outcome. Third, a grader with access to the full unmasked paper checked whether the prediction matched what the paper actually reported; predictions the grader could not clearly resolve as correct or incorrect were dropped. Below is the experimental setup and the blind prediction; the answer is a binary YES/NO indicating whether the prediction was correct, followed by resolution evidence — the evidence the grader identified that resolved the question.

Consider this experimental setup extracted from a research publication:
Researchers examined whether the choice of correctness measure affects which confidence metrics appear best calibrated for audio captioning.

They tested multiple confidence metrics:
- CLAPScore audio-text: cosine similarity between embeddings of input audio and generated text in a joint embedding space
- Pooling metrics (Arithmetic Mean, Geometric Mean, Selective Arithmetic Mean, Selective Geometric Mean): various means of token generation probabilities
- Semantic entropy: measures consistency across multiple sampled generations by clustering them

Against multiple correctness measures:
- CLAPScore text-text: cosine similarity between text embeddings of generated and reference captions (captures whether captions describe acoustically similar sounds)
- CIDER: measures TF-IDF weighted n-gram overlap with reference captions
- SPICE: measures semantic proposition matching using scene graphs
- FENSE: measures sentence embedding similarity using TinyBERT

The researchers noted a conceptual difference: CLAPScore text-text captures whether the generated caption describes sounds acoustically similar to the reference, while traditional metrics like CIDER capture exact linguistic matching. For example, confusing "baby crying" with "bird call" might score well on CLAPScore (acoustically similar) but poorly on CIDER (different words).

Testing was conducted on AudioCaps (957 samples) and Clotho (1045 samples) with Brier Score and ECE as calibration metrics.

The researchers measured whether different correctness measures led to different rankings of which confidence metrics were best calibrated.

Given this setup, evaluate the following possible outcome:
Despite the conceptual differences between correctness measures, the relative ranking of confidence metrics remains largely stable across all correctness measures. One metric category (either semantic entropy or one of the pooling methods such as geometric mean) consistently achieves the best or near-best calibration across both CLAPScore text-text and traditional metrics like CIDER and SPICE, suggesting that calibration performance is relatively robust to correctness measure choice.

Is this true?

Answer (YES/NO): NO